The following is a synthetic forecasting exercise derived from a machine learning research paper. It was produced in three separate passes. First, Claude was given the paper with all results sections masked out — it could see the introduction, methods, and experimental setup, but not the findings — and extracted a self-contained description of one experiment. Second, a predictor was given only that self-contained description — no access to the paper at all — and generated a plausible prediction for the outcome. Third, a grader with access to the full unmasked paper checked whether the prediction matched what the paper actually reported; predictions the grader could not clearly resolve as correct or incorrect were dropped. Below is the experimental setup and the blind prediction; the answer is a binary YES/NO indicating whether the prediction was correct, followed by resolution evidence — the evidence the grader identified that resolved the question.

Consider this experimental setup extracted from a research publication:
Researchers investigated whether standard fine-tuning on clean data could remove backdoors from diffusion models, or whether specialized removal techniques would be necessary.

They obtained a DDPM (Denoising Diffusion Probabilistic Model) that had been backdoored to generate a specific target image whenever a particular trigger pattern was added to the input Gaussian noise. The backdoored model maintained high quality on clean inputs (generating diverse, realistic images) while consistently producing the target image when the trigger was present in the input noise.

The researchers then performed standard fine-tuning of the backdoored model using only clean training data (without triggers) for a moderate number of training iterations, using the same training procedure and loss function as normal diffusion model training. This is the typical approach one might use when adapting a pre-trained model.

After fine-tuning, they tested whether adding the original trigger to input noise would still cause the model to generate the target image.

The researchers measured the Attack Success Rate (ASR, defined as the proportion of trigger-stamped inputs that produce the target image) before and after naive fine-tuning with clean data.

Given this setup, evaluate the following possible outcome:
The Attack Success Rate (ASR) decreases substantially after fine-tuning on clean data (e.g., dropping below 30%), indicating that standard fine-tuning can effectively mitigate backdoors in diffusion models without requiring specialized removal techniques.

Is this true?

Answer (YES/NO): NO